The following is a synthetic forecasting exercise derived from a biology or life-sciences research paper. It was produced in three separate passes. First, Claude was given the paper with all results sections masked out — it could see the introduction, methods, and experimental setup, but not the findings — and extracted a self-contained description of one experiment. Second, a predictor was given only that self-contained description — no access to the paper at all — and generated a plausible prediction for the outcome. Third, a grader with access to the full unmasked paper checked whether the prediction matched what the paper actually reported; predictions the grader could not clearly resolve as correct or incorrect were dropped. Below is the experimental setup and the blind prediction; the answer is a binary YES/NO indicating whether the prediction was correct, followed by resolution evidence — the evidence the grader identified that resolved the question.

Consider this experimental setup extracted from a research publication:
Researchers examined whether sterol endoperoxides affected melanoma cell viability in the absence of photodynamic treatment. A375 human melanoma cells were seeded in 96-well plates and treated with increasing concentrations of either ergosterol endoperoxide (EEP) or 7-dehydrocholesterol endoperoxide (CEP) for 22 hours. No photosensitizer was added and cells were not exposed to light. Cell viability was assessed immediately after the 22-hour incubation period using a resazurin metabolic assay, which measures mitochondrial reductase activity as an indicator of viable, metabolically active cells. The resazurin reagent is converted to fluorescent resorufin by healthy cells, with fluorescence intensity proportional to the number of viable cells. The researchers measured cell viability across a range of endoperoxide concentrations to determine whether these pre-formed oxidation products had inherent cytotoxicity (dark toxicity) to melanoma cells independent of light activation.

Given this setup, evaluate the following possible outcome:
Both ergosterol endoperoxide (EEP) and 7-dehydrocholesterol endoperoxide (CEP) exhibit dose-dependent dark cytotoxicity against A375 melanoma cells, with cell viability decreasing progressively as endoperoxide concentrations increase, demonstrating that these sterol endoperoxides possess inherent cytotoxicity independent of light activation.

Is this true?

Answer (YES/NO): NO